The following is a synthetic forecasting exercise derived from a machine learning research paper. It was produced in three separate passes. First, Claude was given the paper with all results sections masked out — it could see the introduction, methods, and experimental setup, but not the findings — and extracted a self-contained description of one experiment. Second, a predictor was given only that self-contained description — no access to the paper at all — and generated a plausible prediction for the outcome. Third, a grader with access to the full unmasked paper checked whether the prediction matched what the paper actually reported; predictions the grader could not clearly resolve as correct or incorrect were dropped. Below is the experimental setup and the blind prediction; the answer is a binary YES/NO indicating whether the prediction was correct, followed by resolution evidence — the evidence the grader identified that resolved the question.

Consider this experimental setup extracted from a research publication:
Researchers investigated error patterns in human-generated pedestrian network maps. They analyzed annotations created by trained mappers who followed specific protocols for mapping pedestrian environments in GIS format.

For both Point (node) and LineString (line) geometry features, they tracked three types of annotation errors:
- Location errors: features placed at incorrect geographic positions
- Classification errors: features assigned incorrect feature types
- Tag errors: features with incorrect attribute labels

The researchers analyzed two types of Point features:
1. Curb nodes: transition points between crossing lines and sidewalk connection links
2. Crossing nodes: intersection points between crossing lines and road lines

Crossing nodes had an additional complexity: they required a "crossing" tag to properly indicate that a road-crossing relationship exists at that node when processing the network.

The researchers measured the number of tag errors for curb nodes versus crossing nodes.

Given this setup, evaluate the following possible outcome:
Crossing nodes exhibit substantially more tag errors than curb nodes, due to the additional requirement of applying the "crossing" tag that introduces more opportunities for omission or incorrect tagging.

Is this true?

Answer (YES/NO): YES